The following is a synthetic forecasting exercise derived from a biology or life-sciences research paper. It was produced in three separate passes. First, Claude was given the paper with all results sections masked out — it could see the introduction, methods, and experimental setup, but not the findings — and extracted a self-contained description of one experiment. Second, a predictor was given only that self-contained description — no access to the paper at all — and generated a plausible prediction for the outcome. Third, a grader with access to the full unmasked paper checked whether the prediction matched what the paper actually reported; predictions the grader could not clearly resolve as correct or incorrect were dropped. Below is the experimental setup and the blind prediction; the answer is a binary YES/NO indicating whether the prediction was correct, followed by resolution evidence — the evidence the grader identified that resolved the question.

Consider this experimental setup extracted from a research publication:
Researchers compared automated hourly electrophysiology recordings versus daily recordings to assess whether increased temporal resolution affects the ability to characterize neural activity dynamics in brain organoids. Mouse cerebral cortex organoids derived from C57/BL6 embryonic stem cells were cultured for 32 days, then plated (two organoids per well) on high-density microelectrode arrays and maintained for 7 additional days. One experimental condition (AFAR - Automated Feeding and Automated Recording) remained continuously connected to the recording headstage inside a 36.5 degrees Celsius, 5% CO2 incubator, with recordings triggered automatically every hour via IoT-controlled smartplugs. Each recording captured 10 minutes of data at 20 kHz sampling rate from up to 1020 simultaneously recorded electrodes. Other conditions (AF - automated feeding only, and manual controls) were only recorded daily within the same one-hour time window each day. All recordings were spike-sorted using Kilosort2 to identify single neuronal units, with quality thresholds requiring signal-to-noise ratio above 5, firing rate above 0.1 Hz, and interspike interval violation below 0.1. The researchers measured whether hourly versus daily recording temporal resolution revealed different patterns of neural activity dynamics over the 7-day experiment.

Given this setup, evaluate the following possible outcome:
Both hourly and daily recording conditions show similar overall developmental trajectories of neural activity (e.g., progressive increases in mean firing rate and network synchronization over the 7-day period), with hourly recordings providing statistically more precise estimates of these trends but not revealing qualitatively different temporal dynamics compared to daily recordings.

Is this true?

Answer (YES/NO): NO